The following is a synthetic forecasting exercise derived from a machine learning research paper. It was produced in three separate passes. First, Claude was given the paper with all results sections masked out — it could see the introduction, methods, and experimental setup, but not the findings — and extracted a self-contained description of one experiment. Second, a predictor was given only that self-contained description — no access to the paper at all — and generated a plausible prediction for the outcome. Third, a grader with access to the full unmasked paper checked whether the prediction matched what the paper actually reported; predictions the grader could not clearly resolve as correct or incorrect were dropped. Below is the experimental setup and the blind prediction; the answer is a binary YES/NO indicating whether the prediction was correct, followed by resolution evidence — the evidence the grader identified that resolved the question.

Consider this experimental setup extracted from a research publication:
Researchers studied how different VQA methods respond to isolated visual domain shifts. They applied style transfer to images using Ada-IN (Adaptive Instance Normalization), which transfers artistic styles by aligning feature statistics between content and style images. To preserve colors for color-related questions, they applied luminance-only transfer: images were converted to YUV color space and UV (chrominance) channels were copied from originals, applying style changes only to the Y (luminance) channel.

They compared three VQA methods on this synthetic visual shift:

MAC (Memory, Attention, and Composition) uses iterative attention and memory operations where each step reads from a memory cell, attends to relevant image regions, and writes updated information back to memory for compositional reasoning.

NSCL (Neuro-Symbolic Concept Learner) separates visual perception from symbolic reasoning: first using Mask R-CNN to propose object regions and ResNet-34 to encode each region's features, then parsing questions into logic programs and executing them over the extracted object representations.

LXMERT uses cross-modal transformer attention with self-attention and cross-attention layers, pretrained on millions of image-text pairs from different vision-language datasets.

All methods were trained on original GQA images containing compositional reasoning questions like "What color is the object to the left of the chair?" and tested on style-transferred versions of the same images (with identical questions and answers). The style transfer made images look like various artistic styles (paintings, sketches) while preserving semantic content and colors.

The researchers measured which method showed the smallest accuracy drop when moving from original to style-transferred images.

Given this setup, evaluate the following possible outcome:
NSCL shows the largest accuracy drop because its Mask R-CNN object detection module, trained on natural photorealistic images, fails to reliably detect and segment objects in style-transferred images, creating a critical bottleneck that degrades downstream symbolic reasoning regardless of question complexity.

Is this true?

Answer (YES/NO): NO